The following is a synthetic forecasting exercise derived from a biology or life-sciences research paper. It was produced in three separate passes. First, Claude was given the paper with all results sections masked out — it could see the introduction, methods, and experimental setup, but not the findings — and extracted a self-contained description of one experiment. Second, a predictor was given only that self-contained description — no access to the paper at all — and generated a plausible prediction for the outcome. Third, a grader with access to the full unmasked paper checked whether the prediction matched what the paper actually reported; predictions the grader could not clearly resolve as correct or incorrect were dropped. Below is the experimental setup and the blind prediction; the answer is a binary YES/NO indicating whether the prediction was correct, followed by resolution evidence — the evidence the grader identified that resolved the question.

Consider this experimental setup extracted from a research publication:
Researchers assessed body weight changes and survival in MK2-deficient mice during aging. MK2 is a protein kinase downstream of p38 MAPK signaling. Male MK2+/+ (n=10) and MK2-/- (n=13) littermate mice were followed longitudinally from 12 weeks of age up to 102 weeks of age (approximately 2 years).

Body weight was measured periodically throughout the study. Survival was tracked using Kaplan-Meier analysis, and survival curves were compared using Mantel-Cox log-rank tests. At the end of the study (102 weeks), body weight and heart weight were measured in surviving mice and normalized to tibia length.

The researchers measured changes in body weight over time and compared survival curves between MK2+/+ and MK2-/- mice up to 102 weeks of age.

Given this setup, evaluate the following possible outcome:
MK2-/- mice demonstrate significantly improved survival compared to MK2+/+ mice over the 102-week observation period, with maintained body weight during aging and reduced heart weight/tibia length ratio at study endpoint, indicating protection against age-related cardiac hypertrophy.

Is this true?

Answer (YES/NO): NO